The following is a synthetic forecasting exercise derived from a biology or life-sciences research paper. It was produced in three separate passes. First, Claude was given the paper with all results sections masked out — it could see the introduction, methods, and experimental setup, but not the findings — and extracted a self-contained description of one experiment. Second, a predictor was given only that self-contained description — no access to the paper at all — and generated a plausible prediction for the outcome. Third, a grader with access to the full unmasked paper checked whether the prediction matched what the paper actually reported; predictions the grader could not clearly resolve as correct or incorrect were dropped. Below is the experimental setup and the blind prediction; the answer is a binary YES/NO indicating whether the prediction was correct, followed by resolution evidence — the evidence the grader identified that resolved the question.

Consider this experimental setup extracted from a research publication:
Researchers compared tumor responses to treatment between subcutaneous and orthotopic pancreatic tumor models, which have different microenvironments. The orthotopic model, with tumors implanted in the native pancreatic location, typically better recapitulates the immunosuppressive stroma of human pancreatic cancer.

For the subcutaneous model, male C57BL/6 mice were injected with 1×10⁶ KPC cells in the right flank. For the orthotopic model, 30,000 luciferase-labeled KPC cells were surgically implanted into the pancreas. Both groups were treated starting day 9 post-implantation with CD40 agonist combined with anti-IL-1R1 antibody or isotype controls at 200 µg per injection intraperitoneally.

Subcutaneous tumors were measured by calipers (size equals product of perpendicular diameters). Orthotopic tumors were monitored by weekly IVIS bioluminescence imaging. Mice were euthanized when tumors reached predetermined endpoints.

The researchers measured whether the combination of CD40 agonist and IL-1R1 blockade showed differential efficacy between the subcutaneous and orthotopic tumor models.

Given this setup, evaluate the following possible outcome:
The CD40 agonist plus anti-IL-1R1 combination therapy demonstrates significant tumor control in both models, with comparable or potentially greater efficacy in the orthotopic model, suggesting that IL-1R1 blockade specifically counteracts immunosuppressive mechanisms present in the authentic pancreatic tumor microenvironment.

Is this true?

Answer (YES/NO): NO